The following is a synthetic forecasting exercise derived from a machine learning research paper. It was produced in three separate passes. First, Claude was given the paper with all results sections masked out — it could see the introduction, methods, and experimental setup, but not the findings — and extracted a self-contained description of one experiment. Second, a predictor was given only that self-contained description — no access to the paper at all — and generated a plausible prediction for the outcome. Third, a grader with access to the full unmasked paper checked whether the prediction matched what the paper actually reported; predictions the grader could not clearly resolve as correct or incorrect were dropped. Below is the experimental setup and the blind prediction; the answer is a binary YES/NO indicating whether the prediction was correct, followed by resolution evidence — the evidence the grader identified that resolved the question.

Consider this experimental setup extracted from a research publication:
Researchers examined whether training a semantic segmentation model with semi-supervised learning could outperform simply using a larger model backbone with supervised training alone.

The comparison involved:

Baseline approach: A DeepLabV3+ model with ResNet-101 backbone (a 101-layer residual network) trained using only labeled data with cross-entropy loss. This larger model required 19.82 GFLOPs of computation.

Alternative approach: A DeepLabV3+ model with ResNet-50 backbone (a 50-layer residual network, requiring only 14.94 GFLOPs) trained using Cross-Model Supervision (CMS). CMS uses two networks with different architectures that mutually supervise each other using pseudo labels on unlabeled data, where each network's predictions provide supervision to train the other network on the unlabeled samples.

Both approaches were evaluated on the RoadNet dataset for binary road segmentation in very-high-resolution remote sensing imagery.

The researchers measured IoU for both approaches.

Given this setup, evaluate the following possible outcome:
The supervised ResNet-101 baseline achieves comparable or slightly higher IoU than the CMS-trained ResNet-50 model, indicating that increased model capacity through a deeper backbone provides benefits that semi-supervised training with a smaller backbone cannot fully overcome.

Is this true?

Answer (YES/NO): NO